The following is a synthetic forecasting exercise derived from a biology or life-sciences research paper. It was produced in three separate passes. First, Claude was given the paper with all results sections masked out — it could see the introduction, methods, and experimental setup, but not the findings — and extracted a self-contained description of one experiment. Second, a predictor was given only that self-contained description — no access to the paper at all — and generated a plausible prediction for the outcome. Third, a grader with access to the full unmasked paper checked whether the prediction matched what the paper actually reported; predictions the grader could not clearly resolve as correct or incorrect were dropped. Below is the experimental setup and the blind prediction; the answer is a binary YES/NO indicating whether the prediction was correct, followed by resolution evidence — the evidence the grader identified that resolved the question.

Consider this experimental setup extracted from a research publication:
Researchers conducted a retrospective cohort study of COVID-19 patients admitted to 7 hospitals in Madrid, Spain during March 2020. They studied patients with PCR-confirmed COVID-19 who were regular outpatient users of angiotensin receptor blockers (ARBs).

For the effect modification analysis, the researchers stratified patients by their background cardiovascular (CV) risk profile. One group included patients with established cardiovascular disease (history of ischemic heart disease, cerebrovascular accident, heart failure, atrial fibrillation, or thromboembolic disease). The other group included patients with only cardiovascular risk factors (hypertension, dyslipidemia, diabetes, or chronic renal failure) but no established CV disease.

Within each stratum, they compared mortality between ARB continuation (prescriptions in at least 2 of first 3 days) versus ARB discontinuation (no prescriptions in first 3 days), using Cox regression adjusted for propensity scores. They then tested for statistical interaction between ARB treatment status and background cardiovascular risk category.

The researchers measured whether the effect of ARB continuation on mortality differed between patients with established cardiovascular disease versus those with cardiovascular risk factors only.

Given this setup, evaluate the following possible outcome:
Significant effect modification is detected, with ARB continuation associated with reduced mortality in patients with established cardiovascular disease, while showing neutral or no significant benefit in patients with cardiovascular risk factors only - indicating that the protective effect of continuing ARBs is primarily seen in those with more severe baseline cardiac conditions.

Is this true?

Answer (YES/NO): NO